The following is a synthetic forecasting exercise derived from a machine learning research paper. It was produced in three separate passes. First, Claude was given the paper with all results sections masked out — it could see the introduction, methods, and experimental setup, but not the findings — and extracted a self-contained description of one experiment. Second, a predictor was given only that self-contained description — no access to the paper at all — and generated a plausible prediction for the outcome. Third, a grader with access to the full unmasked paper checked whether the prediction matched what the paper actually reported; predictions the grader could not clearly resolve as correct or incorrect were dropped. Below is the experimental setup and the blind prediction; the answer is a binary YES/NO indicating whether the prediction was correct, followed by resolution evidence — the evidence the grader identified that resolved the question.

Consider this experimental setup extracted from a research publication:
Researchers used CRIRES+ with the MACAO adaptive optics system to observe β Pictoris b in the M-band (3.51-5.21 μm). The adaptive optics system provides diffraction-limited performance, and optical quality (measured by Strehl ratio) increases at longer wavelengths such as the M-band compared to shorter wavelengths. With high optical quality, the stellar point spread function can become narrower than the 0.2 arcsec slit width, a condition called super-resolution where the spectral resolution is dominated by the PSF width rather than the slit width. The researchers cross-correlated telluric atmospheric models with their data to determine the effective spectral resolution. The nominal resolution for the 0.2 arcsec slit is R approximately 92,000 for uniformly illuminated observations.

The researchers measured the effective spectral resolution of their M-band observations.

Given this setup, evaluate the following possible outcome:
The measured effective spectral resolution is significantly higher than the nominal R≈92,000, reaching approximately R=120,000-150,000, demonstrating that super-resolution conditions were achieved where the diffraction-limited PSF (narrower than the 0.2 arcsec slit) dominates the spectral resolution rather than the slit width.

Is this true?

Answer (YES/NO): NO